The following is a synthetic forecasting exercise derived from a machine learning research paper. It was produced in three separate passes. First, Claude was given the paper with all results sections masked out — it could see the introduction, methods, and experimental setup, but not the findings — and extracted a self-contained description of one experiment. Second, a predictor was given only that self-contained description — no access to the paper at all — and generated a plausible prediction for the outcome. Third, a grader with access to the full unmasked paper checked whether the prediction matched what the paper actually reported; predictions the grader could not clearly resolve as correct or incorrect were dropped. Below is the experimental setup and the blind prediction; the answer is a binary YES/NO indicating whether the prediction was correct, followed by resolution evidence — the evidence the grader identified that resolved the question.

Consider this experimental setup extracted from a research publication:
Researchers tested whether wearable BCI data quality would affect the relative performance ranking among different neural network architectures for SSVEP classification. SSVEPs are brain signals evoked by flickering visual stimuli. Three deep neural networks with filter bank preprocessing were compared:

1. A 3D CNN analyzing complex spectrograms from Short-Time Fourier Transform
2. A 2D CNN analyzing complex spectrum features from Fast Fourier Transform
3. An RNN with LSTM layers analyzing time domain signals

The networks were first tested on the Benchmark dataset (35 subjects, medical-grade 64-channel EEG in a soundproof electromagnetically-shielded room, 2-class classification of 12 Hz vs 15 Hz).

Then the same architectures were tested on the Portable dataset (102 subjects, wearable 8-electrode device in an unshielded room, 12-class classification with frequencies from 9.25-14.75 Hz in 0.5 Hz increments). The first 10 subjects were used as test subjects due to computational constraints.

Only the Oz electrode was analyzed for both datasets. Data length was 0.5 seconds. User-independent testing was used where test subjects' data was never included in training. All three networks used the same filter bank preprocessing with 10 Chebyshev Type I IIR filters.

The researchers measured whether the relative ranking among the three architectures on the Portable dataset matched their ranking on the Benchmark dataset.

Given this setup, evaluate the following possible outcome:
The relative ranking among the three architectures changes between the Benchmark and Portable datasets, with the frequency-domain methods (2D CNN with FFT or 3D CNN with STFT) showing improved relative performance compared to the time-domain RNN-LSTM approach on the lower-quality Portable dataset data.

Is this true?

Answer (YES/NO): YES